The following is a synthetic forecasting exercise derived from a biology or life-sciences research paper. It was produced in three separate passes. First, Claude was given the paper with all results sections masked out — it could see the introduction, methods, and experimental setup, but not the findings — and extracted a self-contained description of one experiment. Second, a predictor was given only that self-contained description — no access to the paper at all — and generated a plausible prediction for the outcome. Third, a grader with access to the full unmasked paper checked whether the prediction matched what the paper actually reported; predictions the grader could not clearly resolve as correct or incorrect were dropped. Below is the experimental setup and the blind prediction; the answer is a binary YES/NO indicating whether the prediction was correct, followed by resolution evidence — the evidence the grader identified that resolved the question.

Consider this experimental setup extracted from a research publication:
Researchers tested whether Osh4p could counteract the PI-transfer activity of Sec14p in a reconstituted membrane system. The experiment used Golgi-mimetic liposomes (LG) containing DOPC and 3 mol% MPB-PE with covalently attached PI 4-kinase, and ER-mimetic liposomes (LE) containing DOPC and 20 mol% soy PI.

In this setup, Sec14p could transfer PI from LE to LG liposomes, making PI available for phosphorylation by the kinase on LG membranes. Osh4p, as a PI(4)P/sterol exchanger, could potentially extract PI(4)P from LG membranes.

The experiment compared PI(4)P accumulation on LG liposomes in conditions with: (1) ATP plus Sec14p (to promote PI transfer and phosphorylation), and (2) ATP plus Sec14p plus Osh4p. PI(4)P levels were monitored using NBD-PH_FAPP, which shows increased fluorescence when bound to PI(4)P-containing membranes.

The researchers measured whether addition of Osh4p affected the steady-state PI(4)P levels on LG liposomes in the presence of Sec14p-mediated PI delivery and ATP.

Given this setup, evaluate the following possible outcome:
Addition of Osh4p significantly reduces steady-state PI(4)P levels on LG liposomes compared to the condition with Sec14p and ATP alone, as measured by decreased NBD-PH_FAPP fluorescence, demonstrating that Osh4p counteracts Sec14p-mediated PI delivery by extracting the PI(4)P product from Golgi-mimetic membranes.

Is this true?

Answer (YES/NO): YES